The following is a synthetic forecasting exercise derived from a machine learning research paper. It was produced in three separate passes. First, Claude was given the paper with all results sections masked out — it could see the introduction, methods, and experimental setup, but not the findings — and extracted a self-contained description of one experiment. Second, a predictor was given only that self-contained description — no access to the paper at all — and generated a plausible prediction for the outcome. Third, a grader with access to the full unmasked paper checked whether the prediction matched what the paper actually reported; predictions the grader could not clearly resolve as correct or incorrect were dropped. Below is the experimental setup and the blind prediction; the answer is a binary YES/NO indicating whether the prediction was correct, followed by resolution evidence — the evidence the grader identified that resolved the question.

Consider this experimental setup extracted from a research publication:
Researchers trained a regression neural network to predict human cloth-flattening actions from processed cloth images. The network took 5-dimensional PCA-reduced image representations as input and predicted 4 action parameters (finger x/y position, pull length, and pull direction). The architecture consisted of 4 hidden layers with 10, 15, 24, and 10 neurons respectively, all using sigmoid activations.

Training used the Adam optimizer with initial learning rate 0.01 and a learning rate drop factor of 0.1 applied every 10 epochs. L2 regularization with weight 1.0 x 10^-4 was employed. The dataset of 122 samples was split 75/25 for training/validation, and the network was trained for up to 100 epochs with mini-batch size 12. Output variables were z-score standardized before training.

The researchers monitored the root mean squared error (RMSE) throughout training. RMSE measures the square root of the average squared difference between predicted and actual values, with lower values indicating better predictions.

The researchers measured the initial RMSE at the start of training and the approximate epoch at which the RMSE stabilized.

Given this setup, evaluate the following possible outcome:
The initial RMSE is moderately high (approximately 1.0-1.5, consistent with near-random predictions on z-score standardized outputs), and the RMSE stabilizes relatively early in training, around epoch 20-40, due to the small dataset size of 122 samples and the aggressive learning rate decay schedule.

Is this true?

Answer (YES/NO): NO